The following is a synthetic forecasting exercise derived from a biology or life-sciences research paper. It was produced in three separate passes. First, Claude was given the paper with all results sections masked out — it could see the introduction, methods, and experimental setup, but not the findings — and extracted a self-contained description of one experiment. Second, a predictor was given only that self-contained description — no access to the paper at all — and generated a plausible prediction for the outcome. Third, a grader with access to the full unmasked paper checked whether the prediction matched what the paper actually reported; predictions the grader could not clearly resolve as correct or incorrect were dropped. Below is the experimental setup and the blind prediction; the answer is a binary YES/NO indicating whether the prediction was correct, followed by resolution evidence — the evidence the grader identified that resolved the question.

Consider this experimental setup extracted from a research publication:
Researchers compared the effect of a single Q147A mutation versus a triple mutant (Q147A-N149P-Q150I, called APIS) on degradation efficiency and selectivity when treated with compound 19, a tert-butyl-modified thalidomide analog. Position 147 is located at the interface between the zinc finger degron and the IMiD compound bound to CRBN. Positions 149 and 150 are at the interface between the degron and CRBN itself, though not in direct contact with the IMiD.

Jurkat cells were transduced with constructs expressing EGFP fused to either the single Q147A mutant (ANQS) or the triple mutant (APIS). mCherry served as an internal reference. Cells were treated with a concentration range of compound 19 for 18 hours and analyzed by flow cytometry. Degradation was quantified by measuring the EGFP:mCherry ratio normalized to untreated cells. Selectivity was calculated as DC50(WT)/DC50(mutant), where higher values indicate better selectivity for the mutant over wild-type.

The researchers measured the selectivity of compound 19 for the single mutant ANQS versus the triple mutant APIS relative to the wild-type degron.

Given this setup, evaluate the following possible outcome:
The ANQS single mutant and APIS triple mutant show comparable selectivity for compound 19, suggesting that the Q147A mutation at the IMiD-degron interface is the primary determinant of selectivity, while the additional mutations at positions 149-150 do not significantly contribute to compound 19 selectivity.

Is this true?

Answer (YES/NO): NO